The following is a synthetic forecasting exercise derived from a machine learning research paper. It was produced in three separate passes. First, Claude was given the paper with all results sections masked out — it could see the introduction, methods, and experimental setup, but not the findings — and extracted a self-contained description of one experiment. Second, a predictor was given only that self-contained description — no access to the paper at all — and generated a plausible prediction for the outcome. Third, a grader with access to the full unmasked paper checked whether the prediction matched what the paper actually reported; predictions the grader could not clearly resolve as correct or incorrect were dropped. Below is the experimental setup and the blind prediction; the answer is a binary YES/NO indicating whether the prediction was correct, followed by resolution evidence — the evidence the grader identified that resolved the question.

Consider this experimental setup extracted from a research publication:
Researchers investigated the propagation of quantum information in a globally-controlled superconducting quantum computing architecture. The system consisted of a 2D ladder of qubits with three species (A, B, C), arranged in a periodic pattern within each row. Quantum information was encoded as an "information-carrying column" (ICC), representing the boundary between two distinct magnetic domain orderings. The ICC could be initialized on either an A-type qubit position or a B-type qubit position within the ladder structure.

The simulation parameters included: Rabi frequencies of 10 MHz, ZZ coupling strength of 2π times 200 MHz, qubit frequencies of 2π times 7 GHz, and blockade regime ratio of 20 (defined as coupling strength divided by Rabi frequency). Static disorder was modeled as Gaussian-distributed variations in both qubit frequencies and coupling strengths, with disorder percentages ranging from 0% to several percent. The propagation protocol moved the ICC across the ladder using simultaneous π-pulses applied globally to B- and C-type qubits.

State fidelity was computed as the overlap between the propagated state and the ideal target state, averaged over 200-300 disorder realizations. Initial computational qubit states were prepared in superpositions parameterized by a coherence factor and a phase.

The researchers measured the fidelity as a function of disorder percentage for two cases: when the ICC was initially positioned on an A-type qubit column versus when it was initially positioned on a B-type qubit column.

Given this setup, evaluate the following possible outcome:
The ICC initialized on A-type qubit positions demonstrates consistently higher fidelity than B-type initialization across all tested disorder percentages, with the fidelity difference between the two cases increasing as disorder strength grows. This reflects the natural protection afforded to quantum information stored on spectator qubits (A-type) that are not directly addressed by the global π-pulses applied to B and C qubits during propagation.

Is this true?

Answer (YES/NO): NO